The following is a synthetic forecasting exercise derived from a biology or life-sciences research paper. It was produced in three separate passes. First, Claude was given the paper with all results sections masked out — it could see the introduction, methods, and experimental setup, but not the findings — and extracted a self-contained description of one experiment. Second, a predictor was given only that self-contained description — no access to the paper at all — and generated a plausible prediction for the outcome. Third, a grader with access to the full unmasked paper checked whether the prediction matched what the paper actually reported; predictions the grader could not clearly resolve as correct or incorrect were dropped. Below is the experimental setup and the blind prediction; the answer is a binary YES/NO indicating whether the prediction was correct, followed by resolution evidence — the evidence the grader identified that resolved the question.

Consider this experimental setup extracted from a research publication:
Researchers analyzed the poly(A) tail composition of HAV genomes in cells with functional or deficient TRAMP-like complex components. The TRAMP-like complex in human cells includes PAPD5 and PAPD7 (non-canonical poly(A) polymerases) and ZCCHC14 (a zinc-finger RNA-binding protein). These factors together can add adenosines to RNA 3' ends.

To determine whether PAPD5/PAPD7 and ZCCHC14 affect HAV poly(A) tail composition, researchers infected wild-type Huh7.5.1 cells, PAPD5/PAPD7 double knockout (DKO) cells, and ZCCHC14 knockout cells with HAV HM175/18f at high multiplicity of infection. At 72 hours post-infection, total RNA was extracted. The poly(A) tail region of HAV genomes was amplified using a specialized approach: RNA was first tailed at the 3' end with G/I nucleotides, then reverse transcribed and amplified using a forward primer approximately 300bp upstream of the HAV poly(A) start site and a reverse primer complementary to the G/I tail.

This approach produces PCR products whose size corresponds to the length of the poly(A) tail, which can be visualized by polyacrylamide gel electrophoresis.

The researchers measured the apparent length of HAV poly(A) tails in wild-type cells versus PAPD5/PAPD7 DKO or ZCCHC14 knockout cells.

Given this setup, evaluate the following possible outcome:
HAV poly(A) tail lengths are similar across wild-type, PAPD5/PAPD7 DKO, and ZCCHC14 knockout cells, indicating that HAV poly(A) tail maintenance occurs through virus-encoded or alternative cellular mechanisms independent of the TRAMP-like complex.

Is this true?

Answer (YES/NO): YES